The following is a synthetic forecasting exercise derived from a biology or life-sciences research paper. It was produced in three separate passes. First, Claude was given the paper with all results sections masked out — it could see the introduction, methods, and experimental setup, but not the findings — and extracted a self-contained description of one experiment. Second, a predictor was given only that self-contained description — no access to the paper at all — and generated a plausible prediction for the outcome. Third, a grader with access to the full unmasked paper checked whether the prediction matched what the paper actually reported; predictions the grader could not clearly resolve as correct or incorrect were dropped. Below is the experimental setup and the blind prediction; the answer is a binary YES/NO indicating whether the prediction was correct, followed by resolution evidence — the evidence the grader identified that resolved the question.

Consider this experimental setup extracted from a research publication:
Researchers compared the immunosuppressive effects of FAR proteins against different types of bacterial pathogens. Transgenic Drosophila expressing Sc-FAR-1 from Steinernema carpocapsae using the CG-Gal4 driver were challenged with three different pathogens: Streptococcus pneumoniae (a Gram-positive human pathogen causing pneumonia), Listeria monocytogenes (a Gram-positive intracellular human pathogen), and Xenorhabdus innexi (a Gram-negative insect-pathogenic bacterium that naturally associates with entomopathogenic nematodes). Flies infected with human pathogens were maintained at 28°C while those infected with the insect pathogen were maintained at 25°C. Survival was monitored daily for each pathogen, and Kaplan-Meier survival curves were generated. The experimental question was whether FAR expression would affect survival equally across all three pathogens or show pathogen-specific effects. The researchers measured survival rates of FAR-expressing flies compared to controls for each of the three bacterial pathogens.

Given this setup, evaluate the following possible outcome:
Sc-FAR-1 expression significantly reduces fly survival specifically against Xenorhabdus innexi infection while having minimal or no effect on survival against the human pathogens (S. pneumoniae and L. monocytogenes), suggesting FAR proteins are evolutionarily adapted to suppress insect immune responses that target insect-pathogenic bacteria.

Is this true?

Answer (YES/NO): NO